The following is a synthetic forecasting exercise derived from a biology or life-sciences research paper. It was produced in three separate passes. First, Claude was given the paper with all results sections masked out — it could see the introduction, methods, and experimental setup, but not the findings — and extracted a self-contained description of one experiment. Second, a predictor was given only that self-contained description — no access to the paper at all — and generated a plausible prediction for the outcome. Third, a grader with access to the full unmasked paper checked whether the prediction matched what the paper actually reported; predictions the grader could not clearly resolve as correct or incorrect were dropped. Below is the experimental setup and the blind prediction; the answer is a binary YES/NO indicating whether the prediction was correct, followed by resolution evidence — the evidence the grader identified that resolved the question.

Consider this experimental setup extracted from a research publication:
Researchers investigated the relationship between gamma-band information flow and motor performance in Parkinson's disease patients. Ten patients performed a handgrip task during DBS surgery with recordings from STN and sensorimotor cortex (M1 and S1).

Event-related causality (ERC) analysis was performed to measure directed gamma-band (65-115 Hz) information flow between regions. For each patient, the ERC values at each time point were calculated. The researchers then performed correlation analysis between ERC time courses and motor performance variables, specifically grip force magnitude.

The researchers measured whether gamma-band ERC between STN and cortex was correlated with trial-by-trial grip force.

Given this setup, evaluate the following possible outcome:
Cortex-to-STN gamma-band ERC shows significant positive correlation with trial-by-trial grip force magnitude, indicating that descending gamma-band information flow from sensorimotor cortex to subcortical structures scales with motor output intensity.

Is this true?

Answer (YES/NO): NO